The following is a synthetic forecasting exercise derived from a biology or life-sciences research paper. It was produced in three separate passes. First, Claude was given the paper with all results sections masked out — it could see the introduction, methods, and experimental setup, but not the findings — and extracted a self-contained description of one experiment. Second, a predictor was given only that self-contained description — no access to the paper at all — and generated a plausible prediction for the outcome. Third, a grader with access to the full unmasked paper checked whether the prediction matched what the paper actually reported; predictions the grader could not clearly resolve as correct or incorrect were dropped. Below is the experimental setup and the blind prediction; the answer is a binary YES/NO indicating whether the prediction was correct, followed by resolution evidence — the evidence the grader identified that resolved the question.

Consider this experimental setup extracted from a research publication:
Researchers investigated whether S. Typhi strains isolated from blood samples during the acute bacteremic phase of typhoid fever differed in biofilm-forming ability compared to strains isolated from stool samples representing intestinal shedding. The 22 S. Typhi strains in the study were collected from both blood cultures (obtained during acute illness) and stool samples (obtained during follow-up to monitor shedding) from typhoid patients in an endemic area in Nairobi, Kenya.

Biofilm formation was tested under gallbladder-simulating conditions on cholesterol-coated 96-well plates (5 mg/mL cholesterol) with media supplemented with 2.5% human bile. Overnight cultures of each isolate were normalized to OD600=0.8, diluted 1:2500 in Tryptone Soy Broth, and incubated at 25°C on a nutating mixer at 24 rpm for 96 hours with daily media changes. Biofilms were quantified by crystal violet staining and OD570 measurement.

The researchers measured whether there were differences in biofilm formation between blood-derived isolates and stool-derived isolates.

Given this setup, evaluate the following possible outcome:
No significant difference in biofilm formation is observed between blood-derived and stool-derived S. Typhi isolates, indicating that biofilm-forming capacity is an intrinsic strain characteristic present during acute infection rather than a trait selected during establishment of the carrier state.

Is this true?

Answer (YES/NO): YES